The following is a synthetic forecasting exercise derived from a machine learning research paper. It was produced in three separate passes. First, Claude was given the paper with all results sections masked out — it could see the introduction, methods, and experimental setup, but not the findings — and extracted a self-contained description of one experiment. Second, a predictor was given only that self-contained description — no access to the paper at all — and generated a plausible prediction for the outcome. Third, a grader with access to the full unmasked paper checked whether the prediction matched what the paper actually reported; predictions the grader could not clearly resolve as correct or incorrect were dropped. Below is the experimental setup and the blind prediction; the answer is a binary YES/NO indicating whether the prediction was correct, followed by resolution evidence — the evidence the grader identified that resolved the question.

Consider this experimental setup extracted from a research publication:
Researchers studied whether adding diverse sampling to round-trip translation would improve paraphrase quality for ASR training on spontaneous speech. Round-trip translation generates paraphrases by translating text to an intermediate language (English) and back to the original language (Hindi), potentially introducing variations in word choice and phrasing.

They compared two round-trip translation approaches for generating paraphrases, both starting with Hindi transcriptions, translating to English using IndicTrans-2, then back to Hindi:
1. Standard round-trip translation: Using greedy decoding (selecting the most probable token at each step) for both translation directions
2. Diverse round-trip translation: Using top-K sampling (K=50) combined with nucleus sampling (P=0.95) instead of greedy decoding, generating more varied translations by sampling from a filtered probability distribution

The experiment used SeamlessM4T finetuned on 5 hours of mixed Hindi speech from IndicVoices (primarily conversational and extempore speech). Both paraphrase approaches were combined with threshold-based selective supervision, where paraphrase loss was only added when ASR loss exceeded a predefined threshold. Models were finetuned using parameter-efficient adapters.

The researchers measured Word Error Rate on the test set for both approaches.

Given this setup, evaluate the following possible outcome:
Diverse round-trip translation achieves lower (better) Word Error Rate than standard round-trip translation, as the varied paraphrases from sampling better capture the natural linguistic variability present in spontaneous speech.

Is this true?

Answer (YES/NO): NO